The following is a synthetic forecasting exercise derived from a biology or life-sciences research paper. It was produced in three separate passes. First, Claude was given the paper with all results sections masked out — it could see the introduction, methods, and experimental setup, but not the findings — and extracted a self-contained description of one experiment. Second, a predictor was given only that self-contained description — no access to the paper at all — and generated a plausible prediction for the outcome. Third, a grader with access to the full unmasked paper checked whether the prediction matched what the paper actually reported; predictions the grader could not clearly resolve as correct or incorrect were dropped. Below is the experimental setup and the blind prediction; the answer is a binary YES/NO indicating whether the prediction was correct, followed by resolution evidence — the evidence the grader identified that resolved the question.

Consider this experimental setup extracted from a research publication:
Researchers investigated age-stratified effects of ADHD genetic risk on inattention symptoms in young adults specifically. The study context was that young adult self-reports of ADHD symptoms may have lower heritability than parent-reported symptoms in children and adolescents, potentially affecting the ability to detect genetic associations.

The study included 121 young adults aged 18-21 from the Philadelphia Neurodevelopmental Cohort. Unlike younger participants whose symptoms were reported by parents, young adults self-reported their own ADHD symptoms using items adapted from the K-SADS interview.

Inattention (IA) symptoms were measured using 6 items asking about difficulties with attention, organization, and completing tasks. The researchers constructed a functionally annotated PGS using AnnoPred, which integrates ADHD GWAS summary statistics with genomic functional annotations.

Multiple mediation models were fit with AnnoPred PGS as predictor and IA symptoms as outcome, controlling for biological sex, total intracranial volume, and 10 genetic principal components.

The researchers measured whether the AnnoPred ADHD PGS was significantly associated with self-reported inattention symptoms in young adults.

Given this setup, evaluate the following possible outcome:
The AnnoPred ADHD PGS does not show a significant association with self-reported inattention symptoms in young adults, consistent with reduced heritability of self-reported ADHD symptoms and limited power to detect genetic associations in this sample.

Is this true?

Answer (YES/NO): YES